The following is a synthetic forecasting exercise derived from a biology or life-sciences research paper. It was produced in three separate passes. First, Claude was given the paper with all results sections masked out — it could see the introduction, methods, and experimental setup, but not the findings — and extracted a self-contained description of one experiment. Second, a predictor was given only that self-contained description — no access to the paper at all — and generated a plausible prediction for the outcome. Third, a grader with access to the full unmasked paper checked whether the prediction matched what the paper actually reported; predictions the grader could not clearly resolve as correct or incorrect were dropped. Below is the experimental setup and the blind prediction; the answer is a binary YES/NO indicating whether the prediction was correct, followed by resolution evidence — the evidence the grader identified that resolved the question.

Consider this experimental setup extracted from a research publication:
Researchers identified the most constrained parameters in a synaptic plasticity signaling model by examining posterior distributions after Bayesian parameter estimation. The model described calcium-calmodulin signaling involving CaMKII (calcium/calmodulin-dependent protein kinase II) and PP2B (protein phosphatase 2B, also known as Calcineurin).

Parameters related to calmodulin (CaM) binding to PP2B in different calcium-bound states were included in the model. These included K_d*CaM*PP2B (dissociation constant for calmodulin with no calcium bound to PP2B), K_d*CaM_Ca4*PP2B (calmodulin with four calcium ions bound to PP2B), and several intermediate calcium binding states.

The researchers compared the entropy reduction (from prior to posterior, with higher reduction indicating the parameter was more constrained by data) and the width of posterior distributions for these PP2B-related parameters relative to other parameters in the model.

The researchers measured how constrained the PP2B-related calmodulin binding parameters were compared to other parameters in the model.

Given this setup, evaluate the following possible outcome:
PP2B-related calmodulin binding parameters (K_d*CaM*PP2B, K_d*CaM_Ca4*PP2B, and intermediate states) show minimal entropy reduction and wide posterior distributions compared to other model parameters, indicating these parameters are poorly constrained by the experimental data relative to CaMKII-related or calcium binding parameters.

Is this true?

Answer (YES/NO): NO